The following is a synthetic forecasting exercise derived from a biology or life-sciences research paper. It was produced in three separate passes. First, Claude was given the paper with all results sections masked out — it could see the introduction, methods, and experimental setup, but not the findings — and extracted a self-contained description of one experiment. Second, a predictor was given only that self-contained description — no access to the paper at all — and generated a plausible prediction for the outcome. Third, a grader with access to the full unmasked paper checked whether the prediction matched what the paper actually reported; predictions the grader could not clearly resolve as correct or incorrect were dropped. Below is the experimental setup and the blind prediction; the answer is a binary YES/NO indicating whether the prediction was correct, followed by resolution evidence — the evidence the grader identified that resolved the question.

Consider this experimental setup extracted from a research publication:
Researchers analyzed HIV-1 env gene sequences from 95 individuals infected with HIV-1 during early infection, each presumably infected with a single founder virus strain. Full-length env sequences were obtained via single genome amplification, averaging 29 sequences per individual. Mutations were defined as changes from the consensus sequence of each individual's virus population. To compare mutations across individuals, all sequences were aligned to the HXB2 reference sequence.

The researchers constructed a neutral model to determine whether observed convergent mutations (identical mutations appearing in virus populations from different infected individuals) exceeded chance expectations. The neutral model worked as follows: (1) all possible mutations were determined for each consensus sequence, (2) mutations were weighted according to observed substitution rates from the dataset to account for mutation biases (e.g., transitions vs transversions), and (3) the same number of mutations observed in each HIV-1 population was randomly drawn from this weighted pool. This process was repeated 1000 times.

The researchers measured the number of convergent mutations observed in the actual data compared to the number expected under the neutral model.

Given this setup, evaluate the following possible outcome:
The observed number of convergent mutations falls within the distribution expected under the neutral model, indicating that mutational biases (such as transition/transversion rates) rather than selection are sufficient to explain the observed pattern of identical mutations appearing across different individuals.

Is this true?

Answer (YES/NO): NO